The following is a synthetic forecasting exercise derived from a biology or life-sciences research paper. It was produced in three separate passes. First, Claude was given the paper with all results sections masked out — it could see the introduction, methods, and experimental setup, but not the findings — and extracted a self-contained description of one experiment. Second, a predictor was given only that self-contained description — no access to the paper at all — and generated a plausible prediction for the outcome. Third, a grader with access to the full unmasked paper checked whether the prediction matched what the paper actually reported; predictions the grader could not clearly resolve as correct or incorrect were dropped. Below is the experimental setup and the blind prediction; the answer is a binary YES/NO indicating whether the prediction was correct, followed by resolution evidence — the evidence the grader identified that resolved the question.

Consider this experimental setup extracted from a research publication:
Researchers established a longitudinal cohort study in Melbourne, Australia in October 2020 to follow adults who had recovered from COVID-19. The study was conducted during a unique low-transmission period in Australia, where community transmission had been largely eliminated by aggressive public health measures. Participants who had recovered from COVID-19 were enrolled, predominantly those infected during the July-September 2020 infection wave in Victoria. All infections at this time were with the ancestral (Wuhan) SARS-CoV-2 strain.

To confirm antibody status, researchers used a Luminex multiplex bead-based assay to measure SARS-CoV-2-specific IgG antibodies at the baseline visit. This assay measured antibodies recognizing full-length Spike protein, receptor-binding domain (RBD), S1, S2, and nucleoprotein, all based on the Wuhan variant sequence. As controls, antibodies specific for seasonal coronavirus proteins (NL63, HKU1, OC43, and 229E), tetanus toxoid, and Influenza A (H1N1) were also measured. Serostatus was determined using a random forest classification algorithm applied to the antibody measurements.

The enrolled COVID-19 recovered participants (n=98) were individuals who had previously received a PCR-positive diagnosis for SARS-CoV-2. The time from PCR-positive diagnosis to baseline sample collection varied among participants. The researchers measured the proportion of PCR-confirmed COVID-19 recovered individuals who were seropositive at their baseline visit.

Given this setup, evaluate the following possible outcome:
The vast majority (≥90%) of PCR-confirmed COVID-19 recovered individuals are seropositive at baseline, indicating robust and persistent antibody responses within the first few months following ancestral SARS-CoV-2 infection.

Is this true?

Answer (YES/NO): NO